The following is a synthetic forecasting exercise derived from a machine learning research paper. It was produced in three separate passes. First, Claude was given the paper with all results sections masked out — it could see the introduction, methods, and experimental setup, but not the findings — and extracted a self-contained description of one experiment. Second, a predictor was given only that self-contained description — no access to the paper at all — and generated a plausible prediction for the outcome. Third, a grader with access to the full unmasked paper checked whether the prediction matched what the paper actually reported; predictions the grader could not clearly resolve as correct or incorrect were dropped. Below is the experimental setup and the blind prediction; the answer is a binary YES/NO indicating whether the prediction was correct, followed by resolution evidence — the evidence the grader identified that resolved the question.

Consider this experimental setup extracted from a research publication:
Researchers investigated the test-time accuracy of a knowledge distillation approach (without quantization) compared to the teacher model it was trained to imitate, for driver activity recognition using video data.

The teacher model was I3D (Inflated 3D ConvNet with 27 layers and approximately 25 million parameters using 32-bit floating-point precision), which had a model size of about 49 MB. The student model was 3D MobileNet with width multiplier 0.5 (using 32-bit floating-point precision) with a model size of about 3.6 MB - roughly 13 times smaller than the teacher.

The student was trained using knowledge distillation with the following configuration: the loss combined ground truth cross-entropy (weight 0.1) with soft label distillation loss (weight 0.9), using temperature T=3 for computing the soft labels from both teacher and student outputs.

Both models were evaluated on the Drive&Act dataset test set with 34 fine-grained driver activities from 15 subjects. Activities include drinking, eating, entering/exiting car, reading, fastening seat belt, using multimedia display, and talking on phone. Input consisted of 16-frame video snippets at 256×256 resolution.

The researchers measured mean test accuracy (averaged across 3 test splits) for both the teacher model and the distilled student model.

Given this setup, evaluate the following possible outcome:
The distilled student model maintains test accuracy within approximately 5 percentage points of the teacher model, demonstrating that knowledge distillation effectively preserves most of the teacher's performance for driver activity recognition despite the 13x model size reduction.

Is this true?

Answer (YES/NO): NO